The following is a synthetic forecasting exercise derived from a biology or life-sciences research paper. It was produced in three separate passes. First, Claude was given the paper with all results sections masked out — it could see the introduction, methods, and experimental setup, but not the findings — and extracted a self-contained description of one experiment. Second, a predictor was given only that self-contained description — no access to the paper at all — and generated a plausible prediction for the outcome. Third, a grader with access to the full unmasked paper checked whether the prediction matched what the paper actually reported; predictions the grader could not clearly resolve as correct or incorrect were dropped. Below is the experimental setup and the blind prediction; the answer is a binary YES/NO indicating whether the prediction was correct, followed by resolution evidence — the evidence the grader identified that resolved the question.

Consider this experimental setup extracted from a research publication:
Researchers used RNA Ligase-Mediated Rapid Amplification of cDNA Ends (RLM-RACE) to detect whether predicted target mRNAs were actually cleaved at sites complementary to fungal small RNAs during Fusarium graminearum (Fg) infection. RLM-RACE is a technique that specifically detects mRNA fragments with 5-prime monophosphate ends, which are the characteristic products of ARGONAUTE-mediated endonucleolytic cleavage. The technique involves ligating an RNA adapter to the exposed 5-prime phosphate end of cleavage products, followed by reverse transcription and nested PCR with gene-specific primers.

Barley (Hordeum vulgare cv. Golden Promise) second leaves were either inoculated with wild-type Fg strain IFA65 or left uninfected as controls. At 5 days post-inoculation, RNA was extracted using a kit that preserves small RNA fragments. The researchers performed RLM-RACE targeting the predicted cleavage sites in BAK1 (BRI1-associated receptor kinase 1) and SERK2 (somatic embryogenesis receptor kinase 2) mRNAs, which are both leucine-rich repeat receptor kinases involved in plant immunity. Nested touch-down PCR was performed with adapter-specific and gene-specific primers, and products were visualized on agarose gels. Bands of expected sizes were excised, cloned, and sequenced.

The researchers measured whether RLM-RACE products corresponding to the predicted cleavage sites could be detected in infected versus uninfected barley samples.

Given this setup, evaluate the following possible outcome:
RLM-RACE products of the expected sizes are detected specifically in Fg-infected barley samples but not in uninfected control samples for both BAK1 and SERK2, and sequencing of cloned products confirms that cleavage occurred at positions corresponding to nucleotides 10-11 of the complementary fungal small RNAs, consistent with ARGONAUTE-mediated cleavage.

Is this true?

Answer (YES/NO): NO